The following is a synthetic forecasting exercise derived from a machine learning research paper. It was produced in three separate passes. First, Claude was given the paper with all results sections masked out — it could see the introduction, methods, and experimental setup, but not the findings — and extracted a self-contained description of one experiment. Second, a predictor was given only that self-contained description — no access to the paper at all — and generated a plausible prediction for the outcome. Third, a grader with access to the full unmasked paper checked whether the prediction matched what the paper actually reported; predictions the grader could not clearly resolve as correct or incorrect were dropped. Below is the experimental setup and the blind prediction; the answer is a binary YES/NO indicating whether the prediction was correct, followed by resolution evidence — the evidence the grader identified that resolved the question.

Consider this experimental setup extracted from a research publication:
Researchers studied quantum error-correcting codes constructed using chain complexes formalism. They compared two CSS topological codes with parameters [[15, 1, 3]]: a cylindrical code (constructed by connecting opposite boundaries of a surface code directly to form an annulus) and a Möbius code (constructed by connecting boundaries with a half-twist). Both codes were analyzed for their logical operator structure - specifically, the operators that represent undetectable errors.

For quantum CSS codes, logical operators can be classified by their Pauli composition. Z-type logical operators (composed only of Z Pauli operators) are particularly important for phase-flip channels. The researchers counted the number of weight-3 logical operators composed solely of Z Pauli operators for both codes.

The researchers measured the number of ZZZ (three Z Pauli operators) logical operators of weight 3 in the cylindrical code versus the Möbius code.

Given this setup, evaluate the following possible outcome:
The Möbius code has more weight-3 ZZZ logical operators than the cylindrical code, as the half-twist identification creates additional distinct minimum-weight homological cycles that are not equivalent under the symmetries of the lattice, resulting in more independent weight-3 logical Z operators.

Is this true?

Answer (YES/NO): NO